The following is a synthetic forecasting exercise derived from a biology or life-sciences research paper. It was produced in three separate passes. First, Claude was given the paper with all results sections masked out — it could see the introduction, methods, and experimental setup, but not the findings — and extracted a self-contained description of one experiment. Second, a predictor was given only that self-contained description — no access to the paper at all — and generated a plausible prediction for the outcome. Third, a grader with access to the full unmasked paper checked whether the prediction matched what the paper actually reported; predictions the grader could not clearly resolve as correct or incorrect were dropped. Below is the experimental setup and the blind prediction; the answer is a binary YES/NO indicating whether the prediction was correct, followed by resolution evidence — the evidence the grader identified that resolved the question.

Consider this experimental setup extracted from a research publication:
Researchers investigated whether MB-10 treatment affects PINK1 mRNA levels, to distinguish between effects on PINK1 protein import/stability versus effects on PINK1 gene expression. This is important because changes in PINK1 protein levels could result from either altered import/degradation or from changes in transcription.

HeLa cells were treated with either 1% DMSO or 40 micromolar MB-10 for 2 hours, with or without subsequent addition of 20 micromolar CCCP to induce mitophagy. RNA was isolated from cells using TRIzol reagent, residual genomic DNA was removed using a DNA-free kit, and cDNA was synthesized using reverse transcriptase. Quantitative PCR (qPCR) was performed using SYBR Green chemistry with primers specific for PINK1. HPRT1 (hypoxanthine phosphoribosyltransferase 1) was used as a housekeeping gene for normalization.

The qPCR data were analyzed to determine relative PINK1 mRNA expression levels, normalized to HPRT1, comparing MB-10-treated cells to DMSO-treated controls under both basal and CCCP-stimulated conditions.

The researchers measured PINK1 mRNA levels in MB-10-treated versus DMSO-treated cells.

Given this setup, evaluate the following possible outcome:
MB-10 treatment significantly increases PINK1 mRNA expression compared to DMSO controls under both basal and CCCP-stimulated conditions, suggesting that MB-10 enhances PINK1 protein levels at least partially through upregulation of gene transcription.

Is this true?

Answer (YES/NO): NO